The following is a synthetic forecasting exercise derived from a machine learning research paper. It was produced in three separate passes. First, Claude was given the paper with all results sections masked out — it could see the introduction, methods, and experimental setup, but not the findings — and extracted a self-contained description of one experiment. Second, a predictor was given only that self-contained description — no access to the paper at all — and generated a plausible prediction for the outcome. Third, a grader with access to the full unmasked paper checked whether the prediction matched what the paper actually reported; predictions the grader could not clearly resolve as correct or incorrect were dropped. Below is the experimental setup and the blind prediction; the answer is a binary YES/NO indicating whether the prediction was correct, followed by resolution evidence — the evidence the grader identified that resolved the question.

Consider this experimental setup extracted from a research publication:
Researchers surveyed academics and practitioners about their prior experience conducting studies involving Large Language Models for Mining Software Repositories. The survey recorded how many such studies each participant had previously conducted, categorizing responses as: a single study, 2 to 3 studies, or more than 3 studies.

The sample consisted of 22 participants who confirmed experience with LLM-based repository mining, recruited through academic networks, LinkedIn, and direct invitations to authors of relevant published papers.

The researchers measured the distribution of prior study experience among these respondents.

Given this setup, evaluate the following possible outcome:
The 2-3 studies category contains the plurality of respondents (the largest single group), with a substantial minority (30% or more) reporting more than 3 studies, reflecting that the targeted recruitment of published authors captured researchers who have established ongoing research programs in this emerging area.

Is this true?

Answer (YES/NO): NO